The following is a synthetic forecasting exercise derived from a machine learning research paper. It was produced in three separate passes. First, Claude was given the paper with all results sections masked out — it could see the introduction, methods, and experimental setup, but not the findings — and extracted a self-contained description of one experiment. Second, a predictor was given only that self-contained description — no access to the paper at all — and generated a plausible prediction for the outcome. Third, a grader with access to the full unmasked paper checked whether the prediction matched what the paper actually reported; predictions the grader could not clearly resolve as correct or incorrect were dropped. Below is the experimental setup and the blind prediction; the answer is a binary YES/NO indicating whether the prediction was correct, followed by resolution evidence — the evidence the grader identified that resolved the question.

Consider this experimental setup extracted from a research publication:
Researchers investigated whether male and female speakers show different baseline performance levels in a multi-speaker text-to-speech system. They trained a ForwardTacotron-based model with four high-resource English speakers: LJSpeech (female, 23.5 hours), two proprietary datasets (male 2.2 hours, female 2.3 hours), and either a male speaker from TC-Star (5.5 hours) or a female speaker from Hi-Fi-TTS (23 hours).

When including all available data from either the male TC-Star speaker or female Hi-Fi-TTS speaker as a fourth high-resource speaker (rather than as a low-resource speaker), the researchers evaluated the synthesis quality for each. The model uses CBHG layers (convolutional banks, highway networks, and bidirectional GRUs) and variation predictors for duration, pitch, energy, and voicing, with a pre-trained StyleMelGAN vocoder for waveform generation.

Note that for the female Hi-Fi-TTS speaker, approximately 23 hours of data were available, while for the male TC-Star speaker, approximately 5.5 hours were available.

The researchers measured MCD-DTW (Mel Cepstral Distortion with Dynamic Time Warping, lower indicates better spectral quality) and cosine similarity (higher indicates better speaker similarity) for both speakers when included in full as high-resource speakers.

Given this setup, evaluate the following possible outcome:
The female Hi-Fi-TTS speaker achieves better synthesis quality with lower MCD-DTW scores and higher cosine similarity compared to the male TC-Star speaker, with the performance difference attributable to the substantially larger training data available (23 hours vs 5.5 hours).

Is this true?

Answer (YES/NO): NO